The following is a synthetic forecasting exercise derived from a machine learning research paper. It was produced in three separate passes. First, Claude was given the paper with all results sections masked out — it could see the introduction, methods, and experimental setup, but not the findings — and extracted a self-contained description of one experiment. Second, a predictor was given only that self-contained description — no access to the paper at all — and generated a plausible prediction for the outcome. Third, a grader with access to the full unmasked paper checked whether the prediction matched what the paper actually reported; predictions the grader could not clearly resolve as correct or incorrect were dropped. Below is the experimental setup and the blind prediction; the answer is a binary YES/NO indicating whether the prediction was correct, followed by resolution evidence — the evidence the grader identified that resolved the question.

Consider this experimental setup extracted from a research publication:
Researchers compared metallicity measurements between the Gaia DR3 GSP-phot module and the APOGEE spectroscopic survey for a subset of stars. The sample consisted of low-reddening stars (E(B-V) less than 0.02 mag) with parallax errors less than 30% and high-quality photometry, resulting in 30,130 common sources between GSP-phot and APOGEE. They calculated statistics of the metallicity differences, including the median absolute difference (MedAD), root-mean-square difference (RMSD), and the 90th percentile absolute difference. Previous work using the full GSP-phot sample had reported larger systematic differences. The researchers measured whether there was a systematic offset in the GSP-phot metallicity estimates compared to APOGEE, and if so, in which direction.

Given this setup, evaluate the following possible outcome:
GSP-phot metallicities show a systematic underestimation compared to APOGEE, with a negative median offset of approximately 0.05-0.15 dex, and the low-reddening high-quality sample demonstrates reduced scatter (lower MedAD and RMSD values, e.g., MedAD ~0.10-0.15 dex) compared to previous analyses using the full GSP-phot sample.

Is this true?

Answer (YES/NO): NO